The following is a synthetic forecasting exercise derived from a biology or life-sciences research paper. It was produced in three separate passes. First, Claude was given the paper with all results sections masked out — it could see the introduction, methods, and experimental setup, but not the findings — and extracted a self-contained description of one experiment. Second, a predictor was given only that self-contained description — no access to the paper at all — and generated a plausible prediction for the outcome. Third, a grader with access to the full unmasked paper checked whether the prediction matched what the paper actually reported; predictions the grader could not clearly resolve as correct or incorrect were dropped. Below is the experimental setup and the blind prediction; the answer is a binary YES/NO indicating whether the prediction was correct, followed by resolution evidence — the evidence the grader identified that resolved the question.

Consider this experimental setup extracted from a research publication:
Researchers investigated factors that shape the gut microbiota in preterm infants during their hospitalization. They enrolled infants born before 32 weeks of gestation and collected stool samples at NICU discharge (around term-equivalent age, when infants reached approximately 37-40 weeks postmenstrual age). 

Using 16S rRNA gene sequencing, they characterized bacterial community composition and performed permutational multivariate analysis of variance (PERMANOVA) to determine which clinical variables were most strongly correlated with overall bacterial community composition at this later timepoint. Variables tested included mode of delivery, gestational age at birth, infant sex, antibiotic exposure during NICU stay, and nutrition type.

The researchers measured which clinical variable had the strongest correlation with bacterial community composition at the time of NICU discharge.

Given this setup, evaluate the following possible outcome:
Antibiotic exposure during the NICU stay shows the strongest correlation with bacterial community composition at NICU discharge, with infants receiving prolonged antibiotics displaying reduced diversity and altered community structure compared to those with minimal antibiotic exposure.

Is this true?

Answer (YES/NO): NO